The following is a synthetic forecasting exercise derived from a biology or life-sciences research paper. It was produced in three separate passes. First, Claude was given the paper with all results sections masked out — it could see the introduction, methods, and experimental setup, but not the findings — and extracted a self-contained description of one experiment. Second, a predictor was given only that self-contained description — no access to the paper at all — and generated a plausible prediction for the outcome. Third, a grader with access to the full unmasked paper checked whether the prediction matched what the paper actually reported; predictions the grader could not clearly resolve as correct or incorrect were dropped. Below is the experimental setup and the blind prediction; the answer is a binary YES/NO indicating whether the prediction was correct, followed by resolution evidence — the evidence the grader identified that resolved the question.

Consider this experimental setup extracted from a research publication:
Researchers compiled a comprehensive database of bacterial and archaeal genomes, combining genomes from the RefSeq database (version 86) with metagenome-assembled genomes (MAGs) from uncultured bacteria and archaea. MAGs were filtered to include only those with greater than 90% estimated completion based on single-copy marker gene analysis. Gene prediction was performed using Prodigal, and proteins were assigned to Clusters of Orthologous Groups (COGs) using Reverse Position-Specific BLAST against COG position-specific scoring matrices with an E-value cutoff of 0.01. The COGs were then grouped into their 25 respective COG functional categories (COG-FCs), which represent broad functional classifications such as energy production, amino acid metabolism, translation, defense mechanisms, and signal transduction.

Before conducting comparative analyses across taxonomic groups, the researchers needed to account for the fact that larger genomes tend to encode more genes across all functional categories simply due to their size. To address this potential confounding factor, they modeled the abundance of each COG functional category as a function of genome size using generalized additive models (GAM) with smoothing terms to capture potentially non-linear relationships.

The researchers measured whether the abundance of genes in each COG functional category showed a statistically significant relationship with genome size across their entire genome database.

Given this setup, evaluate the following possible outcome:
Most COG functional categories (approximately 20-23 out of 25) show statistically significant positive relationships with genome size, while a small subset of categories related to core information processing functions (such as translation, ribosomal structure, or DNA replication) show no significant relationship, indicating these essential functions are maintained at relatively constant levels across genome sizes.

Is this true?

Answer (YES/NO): NO